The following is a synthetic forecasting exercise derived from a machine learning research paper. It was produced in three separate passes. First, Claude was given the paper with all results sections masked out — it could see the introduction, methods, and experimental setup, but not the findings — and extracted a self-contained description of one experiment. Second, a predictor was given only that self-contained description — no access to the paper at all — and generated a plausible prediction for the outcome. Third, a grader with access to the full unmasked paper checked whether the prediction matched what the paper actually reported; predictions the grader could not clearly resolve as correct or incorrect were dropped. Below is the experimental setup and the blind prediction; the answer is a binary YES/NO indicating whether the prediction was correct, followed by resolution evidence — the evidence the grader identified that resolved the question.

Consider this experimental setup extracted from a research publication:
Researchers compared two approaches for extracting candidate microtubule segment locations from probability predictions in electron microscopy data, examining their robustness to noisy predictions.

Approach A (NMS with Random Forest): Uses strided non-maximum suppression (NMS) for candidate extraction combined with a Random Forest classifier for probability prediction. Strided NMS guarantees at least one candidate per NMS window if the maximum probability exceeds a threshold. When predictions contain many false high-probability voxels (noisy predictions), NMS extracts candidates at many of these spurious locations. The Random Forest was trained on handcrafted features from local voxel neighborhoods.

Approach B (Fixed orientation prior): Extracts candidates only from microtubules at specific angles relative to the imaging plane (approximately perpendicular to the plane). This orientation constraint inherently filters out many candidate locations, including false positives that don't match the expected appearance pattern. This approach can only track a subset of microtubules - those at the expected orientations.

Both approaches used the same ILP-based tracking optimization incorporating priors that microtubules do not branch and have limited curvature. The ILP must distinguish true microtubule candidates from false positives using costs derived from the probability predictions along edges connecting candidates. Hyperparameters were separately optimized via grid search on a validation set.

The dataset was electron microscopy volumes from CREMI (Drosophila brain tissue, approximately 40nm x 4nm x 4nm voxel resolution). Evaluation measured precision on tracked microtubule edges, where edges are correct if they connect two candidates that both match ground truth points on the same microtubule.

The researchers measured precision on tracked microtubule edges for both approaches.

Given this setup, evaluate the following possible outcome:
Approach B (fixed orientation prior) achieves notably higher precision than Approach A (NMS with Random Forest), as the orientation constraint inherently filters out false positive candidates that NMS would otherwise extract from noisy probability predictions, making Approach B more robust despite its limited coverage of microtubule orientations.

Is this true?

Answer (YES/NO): YES